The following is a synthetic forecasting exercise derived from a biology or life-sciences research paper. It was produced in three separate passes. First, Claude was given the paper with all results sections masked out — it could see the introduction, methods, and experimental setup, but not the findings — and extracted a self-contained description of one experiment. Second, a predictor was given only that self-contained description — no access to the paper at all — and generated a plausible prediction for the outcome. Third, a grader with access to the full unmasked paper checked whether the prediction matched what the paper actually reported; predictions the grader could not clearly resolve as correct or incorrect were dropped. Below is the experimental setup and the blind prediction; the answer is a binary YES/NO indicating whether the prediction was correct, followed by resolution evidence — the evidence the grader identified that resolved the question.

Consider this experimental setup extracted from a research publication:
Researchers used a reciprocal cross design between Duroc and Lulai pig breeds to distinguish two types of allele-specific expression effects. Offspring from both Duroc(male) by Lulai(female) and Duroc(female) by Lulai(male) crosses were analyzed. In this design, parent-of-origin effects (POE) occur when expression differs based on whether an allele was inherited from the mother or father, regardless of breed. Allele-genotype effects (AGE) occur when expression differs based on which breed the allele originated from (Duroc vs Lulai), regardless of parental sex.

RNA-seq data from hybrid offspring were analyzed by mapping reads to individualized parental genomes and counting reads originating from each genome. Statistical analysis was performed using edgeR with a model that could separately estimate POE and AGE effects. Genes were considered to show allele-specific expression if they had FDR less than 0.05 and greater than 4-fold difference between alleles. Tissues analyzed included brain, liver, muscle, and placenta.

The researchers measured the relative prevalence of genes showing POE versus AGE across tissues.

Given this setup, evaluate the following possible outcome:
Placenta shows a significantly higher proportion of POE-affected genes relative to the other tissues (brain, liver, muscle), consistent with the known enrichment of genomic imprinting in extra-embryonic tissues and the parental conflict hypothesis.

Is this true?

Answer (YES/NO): NO